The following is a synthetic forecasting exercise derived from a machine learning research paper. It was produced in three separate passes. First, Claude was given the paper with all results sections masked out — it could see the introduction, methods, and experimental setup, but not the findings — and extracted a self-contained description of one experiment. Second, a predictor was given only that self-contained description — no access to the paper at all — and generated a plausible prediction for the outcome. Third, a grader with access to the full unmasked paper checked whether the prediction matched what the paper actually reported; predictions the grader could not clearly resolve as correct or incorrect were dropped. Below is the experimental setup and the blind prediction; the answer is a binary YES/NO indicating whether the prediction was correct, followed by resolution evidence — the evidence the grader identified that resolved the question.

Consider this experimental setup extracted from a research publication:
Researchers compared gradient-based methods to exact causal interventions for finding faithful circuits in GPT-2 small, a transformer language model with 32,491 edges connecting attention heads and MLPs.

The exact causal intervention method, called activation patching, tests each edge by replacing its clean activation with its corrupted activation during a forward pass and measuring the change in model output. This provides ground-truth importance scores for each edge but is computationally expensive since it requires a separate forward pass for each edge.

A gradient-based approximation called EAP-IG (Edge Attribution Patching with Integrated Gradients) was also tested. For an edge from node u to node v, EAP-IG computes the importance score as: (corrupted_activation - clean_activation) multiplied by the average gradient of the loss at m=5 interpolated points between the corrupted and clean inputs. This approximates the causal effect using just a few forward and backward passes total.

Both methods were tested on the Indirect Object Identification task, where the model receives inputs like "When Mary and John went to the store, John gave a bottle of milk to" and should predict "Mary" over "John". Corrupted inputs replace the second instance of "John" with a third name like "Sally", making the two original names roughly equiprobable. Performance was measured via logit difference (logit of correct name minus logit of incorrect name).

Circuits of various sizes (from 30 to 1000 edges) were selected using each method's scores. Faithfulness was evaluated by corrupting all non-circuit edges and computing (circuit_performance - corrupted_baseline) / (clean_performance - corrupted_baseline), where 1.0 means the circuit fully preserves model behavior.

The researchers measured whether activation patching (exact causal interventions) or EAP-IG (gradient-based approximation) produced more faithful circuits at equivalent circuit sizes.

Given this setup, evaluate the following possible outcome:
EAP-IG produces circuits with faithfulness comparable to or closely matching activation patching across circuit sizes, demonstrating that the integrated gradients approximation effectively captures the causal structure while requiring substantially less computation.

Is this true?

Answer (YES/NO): NO